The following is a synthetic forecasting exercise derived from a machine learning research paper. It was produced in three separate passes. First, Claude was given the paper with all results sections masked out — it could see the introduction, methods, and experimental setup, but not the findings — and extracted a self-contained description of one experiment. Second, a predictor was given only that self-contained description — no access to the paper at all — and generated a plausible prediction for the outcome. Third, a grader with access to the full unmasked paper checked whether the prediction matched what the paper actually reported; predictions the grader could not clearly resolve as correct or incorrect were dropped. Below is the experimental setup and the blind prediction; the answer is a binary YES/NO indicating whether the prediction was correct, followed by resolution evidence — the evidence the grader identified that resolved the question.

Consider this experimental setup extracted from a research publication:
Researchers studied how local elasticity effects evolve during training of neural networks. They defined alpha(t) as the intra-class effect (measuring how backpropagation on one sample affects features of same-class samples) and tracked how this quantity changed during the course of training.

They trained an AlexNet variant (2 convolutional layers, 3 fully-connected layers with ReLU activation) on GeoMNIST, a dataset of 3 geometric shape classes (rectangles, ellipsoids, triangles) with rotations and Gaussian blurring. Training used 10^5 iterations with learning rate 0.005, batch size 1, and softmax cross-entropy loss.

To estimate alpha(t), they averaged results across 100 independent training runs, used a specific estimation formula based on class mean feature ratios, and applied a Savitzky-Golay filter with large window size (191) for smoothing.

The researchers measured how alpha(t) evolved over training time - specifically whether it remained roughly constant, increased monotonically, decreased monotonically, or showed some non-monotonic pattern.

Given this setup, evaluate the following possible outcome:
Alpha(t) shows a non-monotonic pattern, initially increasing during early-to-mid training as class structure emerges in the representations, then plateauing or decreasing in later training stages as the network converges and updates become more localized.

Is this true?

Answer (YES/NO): YES